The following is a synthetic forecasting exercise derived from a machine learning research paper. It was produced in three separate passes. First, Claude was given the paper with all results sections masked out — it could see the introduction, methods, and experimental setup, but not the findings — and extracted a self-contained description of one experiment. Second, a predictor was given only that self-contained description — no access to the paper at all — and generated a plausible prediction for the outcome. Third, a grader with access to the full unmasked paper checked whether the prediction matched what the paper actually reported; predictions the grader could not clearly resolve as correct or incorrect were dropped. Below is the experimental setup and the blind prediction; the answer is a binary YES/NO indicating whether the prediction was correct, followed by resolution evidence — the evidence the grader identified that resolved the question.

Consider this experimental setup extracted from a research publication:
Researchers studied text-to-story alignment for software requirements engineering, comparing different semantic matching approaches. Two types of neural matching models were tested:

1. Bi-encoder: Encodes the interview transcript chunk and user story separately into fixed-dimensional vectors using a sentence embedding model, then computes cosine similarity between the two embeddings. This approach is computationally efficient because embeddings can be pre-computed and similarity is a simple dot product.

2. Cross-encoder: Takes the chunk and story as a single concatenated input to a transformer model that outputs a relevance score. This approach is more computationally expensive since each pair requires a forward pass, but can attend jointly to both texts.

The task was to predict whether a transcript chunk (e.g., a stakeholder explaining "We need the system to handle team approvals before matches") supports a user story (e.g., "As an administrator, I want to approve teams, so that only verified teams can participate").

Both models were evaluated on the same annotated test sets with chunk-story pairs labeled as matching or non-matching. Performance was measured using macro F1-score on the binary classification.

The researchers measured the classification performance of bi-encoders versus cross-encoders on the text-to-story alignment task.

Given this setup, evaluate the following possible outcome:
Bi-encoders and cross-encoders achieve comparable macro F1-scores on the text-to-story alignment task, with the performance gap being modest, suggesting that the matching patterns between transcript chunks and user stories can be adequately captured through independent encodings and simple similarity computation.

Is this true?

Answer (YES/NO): NO